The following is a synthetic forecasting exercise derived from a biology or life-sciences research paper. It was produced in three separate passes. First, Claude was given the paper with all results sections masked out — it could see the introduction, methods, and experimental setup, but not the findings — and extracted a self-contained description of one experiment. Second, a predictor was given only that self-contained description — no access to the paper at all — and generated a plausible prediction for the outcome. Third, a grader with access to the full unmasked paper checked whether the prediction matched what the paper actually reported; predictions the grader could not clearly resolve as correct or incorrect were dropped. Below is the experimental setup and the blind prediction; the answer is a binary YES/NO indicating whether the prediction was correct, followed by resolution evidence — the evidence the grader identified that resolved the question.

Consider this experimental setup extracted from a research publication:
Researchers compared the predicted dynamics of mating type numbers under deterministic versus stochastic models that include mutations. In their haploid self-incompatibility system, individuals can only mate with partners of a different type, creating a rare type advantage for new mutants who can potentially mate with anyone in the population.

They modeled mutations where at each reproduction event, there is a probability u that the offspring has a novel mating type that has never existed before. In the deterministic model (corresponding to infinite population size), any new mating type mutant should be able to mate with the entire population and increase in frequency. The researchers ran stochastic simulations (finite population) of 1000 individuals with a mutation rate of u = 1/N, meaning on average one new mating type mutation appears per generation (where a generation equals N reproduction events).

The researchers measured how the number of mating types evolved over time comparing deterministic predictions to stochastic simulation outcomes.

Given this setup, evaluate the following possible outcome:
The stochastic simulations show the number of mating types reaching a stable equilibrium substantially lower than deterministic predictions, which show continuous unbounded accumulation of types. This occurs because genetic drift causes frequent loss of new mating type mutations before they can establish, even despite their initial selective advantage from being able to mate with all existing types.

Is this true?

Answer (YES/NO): YES